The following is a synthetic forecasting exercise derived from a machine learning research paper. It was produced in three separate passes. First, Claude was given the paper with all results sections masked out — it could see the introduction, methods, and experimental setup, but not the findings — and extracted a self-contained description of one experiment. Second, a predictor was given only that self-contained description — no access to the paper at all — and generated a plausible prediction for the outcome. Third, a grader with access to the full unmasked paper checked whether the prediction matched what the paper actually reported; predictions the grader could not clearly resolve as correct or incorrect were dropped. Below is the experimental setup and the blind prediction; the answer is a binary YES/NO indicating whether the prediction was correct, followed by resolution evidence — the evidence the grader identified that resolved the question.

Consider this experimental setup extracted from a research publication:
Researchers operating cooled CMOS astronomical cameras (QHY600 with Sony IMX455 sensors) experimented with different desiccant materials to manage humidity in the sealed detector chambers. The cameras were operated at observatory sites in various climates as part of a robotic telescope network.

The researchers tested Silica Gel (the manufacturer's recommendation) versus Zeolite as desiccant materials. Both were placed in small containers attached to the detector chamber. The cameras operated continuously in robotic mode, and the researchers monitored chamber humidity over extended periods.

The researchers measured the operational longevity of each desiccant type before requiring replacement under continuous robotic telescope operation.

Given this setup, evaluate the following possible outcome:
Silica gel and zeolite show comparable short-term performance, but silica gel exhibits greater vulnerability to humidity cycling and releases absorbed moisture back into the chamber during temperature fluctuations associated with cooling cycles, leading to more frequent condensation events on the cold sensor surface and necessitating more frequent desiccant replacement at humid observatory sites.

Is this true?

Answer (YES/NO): NO